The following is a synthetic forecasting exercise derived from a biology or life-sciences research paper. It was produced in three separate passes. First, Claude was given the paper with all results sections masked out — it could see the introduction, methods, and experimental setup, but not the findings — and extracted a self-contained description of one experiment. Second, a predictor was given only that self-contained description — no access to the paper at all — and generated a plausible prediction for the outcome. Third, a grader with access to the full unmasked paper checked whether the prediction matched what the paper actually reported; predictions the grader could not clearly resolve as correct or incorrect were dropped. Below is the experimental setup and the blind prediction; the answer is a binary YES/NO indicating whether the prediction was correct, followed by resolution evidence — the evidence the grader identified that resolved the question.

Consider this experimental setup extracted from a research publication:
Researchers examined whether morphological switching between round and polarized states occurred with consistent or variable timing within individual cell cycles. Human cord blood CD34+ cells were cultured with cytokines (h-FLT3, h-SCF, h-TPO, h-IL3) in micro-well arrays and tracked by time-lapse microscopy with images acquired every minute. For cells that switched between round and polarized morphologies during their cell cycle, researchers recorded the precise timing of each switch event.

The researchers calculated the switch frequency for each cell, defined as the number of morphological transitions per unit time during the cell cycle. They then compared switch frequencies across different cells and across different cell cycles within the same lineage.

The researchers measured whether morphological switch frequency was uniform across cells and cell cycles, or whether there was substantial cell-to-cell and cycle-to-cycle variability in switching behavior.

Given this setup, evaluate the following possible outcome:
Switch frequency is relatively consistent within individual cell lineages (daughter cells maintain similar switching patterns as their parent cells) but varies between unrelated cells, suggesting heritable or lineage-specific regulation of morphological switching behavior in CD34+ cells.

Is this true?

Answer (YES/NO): YES